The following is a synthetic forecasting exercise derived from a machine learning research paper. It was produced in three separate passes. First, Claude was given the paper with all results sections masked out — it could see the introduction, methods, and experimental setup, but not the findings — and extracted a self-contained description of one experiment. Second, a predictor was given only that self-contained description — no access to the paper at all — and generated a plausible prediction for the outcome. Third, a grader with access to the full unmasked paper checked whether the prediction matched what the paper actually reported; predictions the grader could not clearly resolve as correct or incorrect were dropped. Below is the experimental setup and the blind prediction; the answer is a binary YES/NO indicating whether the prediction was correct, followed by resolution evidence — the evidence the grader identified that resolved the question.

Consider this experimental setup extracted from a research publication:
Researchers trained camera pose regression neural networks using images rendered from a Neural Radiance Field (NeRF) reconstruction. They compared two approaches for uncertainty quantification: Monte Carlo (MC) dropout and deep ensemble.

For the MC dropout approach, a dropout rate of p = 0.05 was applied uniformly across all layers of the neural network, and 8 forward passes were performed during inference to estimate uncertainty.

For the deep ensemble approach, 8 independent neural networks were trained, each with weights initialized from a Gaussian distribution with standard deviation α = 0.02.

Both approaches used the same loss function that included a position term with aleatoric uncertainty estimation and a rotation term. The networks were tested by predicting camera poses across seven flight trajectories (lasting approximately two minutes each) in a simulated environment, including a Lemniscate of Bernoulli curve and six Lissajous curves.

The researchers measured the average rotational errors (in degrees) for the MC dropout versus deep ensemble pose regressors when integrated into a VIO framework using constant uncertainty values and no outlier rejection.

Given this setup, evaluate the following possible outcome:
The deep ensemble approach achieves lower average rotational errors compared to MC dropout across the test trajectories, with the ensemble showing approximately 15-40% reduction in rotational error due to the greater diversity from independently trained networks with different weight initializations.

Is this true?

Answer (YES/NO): YES